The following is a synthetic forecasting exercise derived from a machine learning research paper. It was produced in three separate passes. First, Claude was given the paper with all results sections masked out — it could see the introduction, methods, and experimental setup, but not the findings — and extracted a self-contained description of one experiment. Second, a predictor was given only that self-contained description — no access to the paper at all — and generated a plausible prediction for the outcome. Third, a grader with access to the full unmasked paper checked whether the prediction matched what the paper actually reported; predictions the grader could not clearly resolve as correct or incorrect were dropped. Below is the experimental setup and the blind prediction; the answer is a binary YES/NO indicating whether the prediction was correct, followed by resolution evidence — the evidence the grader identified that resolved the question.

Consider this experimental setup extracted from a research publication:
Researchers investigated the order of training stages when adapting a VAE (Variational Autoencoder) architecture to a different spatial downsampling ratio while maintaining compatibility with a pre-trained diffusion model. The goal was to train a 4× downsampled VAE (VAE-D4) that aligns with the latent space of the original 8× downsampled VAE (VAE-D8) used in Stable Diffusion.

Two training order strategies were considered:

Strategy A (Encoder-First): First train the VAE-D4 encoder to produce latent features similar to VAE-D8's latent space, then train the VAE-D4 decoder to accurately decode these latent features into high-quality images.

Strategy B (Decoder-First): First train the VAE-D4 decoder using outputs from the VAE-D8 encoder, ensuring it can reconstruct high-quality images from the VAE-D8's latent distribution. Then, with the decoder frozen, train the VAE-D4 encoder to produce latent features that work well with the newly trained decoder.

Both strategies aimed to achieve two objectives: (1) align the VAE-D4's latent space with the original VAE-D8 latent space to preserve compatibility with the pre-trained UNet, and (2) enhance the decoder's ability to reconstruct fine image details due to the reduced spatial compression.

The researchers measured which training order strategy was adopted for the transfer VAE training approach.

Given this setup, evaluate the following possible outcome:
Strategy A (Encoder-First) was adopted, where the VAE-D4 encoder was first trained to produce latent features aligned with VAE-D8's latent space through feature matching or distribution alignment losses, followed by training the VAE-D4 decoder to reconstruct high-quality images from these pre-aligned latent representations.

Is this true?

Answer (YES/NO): NO